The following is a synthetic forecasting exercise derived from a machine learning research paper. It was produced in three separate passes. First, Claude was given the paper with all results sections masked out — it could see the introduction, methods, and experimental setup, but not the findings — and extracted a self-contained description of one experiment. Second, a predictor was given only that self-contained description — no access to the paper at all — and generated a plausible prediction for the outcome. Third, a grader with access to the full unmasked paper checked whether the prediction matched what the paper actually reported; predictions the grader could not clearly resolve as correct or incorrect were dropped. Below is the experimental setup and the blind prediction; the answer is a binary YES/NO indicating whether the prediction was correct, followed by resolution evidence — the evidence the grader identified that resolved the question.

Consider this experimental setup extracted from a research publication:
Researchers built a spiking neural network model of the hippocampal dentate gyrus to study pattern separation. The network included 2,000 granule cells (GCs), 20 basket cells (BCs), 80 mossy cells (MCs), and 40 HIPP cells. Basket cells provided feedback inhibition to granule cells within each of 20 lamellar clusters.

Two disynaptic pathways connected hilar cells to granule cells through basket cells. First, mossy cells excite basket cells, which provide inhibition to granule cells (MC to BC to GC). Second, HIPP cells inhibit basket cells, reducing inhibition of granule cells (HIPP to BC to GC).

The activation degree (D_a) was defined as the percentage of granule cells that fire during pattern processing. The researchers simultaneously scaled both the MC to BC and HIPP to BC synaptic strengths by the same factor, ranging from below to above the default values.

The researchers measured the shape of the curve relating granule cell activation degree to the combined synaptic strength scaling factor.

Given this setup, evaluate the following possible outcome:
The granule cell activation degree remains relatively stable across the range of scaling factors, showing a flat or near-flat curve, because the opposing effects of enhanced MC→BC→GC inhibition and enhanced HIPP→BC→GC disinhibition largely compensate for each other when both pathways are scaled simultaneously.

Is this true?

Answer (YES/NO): NO